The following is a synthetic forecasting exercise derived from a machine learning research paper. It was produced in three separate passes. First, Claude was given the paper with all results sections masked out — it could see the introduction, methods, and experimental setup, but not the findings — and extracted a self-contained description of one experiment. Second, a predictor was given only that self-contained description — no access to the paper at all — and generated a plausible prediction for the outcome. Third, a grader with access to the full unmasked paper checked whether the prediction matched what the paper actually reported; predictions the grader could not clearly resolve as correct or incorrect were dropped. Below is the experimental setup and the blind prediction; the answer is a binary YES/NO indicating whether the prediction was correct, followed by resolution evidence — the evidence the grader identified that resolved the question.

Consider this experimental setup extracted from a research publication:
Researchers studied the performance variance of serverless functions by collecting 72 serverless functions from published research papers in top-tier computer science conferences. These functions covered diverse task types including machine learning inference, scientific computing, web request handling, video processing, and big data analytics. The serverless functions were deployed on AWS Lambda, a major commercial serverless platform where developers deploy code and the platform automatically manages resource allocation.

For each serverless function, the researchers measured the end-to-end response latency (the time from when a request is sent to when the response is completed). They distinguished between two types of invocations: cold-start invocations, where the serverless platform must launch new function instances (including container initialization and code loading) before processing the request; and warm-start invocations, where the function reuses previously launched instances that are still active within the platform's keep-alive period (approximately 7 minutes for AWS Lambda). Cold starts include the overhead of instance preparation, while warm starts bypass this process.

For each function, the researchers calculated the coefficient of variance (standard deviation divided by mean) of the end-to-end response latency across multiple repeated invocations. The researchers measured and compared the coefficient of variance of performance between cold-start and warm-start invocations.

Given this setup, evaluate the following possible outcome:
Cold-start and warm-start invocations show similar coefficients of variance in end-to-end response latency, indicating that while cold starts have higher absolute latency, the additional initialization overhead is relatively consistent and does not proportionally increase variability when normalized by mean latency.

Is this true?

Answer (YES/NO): NO